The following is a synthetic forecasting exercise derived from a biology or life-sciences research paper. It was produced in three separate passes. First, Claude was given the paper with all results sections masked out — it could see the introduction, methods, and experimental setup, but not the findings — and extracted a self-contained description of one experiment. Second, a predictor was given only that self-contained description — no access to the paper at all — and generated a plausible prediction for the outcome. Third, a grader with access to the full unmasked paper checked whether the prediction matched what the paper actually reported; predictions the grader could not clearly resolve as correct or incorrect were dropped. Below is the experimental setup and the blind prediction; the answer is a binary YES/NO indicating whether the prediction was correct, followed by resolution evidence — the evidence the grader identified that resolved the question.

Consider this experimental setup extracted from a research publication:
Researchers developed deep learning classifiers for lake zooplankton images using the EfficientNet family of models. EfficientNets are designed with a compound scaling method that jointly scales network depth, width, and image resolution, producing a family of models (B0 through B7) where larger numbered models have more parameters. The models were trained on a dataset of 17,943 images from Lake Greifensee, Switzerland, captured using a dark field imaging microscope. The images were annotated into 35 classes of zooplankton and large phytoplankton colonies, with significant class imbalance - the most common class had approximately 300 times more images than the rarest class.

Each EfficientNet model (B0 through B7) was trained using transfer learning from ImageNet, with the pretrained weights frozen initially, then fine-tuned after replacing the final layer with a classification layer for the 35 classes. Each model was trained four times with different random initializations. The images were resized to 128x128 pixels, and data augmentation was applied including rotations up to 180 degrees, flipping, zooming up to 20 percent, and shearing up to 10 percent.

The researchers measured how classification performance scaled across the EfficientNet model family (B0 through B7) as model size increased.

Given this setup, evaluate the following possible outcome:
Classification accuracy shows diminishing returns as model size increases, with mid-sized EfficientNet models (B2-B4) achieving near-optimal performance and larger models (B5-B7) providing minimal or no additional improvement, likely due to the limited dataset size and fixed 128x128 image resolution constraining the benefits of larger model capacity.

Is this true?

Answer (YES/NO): NO